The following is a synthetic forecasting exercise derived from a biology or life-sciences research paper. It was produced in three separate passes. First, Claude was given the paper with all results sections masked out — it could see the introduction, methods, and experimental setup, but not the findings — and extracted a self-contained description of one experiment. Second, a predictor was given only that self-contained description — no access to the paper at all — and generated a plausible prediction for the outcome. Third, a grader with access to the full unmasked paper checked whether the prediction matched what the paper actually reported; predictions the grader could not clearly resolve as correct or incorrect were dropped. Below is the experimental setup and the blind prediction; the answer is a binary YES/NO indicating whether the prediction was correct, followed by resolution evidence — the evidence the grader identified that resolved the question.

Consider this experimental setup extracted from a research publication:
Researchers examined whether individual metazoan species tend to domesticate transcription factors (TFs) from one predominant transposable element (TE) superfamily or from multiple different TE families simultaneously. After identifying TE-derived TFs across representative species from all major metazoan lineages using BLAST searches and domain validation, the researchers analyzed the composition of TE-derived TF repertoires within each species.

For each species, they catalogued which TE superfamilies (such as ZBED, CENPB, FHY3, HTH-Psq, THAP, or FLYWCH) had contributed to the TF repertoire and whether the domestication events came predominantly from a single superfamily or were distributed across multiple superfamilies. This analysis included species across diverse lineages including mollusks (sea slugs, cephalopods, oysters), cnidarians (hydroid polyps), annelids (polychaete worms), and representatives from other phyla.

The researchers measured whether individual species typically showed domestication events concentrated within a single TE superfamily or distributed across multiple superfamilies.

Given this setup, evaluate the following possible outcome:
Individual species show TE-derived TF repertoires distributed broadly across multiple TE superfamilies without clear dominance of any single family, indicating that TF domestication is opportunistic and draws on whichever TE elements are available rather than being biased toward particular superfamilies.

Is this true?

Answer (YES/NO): NO